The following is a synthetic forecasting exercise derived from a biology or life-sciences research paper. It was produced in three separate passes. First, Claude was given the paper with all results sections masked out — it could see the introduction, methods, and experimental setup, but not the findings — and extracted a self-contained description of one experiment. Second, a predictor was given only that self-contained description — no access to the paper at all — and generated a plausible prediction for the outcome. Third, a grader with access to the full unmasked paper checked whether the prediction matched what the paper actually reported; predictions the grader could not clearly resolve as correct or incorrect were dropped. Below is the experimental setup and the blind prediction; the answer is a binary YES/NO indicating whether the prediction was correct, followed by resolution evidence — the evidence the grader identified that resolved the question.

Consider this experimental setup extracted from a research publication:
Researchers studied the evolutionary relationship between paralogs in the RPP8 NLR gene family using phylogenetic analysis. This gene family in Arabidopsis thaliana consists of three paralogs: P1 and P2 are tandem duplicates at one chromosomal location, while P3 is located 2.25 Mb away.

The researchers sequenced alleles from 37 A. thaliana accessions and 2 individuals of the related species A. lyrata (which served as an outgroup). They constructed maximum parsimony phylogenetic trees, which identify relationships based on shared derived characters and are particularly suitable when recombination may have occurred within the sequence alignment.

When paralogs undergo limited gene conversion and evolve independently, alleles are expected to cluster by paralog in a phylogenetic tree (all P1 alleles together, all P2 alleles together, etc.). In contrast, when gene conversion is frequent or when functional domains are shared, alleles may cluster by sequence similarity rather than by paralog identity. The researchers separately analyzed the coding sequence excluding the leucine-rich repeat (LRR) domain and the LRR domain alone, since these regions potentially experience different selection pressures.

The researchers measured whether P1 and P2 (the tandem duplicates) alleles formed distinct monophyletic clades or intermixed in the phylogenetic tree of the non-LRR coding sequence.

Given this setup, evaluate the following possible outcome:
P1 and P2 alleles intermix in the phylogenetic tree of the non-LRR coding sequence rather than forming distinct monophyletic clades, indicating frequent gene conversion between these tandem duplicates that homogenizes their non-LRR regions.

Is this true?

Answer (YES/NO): NO